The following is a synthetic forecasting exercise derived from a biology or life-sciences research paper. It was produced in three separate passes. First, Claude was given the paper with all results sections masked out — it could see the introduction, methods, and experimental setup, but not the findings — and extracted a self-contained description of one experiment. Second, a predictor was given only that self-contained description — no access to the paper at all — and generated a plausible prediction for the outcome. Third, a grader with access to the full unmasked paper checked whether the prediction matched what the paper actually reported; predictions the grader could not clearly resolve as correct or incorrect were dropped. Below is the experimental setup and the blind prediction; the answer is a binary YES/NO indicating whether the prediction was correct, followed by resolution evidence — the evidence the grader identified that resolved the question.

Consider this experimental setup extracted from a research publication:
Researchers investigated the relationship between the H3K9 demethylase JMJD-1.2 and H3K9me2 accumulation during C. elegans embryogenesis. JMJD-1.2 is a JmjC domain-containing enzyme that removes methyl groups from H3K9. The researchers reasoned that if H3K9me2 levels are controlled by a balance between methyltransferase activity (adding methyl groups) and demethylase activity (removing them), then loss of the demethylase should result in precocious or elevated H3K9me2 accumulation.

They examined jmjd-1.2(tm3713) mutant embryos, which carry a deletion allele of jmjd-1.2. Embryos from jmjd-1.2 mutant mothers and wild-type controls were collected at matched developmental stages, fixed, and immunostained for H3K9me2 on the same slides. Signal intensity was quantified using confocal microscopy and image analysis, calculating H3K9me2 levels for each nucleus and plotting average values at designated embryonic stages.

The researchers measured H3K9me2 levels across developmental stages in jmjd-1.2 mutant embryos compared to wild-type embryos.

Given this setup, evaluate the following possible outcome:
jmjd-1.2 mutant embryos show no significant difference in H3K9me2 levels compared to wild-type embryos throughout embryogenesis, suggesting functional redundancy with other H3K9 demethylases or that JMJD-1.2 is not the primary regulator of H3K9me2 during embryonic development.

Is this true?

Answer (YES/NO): YES